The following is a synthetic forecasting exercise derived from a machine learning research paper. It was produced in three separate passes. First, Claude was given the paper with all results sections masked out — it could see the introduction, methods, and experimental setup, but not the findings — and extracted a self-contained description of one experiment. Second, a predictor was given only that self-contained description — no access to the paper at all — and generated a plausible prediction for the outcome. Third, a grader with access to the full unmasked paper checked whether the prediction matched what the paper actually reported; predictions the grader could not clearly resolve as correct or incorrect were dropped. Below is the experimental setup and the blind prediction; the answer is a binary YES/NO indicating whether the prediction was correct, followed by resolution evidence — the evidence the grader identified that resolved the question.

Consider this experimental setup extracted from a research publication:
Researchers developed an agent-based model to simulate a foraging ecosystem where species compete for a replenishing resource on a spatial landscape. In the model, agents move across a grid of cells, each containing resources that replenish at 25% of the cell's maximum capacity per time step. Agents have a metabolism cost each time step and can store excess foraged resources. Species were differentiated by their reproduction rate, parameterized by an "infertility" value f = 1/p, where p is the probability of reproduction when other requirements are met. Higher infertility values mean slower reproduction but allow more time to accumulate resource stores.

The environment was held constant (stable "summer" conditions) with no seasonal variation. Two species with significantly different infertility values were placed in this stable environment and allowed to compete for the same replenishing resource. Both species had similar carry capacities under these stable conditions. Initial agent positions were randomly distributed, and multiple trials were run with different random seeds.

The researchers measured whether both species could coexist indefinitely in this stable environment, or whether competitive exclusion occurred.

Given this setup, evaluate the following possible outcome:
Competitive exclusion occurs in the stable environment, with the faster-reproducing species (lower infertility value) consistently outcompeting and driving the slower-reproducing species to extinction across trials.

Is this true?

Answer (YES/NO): YES